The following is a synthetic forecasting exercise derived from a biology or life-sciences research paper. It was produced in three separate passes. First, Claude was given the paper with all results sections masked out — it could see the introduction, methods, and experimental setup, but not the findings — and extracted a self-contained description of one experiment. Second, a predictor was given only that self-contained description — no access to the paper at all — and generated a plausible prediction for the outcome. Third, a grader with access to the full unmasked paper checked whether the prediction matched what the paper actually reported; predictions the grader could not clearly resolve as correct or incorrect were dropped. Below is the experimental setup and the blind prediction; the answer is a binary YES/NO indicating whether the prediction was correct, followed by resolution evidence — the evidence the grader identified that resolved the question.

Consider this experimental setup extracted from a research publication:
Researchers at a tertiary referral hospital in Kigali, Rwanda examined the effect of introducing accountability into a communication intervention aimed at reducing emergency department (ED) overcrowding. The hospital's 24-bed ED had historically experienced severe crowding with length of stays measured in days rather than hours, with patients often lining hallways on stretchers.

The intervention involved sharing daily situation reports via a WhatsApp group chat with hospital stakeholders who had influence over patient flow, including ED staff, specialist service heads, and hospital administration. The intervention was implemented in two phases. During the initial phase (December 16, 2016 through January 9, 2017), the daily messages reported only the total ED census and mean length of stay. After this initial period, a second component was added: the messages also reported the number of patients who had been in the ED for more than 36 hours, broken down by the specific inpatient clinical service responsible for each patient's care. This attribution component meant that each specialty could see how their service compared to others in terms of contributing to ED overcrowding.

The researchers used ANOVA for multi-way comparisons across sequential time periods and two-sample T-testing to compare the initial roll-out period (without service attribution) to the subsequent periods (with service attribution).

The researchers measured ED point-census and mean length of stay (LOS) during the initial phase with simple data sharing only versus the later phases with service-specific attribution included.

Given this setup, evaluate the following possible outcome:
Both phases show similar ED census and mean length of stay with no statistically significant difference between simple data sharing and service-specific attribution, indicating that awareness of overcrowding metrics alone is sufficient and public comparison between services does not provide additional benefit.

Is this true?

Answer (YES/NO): NO